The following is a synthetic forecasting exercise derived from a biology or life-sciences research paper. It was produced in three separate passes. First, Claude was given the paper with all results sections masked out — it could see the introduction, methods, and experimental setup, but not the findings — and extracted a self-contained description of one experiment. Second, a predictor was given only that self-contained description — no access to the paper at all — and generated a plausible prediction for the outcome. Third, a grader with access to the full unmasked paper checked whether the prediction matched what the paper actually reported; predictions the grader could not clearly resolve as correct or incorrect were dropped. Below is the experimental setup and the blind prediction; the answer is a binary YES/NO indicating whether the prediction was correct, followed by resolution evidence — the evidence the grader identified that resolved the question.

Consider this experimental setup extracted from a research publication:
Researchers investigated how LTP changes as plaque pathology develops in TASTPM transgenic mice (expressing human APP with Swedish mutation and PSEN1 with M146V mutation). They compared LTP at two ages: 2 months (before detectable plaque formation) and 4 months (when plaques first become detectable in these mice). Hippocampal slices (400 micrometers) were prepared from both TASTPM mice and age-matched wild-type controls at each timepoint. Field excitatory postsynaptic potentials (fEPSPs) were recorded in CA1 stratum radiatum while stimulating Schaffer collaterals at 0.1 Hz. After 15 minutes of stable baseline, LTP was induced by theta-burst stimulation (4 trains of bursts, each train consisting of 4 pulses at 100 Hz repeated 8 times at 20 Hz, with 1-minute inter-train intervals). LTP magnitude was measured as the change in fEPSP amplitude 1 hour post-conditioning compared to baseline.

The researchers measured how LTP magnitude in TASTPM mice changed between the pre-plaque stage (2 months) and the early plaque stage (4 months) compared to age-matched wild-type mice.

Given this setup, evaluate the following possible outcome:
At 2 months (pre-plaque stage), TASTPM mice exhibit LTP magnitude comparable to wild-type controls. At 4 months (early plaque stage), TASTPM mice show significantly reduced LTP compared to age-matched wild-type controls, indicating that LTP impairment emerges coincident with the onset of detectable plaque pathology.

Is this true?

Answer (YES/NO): NO